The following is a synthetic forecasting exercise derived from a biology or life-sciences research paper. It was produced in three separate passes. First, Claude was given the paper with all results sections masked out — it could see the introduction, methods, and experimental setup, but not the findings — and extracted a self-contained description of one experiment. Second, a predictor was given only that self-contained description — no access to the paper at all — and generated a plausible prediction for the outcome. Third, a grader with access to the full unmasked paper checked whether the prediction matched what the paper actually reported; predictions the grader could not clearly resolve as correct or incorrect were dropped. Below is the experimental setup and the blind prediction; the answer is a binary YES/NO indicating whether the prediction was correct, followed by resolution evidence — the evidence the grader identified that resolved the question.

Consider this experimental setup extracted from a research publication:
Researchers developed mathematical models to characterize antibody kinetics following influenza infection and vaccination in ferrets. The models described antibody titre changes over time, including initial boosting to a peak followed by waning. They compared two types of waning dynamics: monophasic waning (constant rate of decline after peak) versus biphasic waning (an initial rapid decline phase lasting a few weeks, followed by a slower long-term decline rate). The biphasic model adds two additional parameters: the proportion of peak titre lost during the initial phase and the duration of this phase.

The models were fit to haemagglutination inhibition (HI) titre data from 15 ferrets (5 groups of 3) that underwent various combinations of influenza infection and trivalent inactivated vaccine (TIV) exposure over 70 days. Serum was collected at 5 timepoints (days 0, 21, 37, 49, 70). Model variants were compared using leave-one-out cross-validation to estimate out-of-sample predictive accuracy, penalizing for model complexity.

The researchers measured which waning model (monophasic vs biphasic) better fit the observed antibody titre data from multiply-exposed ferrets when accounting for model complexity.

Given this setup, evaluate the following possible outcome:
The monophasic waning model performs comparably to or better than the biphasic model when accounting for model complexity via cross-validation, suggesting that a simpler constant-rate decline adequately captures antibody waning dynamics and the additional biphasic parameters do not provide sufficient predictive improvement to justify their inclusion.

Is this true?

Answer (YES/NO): NO